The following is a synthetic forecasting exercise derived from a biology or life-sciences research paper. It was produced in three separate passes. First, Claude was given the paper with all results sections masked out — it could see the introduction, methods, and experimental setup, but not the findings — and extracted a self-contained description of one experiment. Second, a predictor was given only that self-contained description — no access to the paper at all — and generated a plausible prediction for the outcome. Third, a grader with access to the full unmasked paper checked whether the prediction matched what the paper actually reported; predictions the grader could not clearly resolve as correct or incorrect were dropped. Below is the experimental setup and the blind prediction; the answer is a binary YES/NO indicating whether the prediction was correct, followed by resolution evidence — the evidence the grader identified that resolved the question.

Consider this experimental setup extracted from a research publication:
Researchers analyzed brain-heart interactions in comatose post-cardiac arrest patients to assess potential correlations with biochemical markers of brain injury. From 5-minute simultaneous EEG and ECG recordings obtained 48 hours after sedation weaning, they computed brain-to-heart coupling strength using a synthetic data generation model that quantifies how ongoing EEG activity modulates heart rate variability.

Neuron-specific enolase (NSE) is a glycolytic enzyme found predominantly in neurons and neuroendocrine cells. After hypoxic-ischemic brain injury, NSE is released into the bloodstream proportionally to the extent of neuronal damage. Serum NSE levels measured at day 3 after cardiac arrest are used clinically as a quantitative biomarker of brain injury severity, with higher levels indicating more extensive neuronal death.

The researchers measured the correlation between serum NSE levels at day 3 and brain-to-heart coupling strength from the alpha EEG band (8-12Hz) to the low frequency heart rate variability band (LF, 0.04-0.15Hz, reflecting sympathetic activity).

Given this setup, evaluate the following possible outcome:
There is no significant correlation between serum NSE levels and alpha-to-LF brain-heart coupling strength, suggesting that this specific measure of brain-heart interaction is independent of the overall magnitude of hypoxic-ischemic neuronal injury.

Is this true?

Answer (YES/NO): NO